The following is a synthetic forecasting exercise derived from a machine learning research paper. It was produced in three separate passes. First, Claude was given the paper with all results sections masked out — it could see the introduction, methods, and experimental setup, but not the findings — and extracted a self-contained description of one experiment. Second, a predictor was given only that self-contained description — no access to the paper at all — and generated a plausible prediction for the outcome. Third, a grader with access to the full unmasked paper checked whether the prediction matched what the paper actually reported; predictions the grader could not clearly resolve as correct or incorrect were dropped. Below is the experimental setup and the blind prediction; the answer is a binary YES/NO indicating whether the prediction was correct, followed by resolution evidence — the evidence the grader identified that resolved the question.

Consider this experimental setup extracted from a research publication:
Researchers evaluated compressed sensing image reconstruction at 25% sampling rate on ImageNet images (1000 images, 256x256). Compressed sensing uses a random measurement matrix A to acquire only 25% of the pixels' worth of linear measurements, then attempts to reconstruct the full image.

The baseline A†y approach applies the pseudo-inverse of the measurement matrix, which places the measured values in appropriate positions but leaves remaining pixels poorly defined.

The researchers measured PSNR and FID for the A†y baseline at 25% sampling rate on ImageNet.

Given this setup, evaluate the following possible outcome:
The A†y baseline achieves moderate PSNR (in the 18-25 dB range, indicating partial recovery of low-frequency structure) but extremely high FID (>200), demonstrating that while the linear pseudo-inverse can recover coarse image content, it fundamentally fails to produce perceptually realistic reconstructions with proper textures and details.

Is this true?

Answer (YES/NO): NO